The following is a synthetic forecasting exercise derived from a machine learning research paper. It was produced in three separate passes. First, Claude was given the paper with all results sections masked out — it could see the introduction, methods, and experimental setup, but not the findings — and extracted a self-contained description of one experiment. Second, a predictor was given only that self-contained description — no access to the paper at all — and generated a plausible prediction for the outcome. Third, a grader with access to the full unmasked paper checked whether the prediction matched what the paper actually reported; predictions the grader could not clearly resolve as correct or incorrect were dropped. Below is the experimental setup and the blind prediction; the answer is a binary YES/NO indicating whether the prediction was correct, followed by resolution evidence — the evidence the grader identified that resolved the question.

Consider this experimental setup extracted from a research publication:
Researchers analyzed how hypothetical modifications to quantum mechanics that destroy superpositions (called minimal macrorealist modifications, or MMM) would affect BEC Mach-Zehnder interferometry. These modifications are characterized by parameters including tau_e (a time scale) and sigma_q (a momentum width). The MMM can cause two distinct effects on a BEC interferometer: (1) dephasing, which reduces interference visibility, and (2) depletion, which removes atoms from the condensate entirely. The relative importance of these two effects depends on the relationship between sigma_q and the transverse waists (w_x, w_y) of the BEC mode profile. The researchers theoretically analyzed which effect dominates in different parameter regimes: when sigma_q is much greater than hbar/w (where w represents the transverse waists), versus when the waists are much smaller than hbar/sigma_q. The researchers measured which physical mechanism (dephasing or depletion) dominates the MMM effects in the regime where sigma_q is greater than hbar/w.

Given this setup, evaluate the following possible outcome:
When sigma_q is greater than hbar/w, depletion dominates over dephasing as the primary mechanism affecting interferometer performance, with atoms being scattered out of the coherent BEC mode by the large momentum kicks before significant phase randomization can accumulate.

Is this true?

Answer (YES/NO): YES